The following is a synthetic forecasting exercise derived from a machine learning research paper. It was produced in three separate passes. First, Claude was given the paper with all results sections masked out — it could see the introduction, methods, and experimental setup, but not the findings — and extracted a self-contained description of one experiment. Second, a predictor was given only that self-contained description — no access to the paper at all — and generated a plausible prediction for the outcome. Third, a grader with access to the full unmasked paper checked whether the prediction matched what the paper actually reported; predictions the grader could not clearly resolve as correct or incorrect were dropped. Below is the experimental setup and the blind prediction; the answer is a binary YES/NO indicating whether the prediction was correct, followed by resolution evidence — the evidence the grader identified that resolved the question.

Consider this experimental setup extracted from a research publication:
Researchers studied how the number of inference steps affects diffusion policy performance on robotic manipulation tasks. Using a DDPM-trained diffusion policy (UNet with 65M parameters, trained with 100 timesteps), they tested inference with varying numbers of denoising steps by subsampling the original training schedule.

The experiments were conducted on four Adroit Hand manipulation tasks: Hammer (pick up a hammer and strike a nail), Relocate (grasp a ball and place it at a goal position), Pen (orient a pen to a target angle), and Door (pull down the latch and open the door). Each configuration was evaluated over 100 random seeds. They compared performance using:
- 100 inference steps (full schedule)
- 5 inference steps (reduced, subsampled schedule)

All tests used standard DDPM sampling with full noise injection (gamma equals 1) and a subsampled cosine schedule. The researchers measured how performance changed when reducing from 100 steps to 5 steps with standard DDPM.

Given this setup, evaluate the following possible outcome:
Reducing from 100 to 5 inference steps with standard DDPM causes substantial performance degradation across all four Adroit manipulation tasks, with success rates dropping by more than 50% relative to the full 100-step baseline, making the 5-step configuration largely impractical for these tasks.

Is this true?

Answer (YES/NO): NO